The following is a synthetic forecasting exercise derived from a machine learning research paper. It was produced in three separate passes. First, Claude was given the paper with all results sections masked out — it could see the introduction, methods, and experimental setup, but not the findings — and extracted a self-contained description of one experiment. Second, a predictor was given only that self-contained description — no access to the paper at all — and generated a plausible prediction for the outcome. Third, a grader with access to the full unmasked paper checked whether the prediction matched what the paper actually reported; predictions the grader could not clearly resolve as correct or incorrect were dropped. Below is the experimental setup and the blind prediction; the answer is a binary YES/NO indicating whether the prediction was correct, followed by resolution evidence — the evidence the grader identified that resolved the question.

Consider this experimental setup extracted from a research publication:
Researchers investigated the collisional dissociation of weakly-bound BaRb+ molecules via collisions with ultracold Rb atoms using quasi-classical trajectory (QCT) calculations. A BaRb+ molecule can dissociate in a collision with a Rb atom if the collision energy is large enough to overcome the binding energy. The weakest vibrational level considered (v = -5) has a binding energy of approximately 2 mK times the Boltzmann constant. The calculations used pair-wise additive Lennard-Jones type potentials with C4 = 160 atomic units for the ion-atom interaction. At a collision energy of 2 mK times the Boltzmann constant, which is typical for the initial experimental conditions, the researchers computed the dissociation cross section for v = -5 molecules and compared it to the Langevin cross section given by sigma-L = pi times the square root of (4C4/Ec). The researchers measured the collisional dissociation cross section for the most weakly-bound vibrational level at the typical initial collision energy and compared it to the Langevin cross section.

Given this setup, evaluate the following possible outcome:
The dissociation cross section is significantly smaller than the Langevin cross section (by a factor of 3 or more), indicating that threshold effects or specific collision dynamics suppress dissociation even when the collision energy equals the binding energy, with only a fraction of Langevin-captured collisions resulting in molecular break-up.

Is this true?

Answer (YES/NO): YES